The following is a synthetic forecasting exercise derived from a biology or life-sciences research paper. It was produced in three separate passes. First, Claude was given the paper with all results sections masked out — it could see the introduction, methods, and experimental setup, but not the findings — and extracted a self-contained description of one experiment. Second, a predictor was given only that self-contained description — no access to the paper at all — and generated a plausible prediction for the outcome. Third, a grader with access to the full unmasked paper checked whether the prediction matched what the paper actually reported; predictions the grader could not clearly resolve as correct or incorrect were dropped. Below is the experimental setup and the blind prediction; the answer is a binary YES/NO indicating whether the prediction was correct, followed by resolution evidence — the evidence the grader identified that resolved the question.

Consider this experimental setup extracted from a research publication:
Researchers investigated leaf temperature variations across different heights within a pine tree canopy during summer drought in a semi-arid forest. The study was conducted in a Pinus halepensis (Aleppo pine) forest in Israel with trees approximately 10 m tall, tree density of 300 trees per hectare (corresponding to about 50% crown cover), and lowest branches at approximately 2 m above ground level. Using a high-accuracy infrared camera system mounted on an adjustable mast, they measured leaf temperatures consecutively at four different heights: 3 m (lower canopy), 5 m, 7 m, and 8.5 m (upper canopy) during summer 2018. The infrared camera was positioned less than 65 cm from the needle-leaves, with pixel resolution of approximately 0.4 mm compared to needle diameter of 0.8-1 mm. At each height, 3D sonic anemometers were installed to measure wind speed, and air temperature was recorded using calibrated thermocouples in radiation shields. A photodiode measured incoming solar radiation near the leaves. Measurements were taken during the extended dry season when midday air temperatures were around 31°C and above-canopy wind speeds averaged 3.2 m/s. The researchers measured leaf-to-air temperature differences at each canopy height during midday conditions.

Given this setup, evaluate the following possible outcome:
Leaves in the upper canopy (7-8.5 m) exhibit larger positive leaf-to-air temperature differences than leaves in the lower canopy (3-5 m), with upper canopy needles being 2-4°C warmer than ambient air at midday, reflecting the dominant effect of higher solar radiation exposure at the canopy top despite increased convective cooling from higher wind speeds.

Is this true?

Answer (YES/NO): NO